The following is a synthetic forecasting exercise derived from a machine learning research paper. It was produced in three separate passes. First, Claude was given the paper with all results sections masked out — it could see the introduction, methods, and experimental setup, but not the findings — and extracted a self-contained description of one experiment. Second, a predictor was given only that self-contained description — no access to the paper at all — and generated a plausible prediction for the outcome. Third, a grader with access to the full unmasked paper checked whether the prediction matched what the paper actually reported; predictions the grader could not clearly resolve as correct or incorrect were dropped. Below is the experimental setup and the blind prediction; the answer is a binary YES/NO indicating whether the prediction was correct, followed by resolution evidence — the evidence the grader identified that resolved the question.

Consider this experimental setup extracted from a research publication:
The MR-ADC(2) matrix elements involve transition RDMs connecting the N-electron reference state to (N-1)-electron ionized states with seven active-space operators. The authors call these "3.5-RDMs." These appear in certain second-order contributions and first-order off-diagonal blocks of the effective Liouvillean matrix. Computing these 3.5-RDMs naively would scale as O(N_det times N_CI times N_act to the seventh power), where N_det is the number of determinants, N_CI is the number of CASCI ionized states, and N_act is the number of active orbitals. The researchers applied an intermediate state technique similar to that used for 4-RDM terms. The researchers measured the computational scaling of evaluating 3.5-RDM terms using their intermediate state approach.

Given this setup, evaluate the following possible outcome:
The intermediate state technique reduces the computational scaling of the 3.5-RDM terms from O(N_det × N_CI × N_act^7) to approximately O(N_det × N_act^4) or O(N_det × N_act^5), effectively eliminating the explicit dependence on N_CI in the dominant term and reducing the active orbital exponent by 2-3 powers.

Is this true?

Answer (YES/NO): NO